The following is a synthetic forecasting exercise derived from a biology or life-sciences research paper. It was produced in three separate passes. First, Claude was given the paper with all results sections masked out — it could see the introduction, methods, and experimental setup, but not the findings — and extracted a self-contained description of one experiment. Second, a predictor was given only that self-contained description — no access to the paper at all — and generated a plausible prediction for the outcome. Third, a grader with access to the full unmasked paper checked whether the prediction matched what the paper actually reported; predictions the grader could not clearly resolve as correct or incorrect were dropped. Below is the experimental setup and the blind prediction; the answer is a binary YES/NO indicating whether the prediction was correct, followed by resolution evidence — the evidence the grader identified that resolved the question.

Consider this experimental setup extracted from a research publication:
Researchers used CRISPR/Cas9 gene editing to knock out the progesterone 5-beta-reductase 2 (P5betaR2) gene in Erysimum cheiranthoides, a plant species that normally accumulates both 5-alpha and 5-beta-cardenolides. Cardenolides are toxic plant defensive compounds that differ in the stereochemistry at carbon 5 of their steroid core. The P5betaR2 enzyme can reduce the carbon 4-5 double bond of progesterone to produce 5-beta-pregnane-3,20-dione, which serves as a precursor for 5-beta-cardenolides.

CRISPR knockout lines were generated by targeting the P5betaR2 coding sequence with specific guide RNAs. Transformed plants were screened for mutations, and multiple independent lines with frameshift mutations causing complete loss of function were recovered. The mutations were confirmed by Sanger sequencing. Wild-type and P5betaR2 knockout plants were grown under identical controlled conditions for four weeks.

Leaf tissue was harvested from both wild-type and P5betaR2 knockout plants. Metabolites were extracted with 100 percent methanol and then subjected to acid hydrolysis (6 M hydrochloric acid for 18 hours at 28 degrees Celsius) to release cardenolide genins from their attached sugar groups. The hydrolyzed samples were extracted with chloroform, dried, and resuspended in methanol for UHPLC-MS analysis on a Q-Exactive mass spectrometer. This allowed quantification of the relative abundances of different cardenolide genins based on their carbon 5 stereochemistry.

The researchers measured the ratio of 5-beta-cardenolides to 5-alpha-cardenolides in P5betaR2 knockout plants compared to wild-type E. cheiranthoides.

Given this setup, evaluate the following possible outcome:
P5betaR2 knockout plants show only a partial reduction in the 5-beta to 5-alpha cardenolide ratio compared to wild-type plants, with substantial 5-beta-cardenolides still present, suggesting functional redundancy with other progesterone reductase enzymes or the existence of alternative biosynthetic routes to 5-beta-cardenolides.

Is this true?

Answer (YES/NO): NO